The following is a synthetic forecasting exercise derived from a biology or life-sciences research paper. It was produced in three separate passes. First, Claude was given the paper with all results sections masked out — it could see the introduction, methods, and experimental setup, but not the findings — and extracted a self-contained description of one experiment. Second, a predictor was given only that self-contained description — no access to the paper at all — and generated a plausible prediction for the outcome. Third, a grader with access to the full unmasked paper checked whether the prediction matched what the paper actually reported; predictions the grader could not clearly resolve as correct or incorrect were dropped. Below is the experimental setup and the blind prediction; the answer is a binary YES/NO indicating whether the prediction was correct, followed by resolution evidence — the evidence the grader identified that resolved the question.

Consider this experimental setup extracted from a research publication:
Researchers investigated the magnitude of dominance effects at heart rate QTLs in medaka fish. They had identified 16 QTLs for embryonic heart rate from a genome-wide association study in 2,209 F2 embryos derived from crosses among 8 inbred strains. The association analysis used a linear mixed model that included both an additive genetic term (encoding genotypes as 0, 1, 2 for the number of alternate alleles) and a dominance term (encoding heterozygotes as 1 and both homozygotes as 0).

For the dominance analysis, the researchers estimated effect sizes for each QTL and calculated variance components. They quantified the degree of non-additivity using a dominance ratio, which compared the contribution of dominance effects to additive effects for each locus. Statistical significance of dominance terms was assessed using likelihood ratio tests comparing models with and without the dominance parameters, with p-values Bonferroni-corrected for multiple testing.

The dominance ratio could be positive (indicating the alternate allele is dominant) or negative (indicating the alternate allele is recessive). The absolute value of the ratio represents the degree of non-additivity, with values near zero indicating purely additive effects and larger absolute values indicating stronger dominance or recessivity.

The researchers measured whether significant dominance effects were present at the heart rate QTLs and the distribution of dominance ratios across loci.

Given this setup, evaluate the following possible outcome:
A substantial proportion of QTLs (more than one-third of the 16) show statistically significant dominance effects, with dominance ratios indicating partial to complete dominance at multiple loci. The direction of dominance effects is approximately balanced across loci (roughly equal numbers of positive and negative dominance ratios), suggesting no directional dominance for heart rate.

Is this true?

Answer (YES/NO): NO